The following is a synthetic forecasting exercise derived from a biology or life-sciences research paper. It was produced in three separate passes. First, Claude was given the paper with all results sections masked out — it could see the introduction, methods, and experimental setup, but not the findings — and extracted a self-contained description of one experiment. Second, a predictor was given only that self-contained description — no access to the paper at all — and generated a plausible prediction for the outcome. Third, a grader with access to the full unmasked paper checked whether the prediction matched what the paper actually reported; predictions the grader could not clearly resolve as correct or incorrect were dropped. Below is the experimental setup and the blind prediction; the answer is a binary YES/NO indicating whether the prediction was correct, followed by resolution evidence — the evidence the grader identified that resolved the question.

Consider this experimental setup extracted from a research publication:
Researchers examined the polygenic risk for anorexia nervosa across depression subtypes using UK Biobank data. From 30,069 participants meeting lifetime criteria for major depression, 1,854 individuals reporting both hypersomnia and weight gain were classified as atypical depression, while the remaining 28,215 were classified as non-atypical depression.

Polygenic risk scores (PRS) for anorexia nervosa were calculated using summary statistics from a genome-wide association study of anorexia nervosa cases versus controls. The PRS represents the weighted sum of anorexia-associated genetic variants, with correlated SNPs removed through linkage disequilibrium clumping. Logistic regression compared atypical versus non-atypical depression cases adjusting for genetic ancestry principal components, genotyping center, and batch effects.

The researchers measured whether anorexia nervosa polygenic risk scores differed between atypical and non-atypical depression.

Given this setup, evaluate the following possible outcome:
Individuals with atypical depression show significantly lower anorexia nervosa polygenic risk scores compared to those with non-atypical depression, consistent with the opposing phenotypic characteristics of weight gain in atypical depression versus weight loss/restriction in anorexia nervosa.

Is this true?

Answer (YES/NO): NO